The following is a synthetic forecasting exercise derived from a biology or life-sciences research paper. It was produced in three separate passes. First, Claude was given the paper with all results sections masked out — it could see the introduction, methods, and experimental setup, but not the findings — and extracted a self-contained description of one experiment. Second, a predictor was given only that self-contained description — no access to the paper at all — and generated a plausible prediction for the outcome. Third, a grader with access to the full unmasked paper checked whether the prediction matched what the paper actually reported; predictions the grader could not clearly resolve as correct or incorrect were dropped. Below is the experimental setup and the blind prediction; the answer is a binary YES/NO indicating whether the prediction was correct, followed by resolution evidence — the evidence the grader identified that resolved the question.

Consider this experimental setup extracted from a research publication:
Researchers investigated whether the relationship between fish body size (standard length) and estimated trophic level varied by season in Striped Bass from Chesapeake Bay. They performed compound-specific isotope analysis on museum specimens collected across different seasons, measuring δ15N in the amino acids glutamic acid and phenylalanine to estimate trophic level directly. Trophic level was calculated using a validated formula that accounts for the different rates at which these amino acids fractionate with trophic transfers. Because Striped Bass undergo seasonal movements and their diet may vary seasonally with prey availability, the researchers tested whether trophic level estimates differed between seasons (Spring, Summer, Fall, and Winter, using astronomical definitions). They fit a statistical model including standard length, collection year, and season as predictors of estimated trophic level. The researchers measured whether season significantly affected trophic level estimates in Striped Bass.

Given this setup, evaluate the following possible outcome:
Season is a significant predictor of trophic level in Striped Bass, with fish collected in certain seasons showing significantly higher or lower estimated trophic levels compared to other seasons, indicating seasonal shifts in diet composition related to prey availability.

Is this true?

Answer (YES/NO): NO